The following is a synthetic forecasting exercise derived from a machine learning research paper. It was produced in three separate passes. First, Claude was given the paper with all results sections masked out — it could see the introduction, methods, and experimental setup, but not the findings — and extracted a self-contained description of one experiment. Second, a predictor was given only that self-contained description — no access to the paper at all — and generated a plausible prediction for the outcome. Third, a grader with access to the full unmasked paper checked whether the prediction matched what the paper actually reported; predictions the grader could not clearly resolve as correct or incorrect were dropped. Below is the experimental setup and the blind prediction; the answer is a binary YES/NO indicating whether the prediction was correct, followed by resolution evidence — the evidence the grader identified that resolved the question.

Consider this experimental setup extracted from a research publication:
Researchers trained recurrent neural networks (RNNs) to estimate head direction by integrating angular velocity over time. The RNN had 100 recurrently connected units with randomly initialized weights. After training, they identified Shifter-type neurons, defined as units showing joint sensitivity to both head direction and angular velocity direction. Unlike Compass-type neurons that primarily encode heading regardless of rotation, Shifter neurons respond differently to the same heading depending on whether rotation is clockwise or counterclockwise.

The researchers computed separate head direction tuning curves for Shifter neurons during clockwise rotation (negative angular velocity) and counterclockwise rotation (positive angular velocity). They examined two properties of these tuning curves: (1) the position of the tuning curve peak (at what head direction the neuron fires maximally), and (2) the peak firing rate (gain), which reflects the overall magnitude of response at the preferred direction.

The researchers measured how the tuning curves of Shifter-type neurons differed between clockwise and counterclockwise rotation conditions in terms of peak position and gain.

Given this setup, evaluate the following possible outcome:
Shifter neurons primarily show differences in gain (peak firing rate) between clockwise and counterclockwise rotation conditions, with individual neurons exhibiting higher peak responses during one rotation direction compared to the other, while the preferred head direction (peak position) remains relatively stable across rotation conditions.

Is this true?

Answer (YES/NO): NO